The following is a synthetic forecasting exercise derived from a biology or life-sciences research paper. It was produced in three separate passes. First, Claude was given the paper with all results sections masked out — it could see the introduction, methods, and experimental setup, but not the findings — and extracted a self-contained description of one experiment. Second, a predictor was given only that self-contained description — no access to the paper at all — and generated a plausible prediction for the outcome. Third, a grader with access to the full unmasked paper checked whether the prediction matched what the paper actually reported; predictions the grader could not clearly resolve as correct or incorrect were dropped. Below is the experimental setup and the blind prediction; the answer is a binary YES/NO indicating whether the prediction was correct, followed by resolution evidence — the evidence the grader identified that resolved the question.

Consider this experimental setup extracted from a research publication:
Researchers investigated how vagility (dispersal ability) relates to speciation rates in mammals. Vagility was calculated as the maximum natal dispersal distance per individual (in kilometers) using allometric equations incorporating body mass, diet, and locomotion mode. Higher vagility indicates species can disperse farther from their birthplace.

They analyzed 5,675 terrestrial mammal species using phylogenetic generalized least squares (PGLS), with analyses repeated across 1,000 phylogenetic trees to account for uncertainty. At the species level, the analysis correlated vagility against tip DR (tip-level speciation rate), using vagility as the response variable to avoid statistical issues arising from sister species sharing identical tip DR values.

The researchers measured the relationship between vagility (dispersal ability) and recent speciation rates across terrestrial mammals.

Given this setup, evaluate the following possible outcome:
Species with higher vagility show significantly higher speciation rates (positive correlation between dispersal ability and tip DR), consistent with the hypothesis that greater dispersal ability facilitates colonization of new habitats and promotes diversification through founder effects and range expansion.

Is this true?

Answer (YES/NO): NO